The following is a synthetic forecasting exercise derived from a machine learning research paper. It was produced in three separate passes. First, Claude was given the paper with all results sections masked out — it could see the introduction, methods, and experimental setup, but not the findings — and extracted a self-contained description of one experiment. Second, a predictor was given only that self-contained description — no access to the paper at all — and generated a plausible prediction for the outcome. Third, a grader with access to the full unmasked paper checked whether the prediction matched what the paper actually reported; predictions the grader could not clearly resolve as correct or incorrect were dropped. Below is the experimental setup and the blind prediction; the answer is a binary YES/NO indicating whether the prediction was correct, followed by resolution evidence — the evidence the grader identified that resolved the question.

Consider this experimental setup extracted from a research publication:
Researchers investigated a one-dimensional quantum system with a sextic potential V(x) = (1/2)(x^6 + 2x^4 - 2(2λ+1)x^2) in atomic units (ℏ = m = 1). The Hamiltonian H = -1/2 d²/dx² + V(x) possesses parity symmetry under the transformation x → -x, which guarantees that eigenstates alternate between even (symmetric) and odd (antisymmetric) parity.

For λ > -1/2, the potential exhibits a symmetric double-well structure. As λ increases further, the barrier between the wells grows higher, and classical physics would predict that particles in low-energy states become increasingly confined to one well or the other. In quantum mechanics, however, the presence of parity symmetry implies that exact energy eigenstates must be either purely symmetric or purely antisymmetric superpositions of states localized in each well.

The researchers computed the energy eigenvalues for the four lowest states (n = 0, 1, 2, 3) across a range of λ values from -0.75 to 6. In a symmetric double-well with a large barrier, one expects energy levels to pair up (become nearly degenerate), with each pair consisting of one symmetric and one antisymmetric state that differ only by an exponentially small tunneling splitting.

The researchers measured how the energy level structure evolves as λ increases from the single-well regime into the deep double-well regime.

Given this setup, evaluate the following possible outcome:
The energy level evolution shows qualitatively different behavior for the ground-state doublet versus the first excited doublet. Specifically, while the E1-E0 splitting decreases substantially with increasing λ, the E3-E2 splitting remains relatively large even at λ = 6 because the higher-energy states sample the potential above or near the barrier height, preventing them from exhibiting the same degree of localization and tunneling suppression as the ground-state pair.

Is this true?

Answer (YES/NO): NO